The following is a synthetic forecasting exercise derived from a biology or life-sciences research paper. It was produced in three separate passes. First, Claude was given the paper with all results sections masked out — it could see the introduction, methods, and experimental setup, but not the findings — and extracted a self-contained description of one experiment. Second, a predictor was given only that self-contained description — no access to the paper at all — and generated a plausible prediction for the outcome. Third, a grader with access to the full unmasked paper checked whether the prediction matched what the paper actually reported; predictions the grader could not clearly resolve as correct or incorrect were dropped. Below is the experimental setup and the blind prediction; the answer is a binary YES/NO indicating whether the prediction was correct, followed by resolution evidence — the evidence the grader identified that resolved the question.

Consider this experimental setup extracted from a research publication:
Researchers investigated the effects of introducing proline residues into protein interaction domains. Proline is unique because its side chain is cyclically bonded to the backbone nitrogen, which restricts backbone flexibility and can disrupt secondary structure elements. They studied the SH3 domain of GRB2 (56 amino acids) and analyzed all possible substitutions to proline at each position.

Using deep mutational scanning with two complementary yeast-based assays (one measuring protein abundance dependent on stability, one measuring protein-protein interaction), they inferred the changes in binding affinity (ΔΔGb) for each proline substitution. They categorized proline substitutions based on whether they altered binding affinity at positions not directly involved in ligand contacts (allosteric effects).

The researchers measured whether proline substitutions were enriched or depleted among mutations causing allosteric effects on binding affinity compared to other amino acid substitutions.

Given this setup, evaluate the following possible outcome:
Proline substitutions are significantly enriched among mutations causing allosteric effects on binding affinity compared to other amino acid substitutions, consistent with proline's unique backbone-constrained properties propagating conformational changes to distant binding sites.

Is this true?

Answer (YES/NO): YES